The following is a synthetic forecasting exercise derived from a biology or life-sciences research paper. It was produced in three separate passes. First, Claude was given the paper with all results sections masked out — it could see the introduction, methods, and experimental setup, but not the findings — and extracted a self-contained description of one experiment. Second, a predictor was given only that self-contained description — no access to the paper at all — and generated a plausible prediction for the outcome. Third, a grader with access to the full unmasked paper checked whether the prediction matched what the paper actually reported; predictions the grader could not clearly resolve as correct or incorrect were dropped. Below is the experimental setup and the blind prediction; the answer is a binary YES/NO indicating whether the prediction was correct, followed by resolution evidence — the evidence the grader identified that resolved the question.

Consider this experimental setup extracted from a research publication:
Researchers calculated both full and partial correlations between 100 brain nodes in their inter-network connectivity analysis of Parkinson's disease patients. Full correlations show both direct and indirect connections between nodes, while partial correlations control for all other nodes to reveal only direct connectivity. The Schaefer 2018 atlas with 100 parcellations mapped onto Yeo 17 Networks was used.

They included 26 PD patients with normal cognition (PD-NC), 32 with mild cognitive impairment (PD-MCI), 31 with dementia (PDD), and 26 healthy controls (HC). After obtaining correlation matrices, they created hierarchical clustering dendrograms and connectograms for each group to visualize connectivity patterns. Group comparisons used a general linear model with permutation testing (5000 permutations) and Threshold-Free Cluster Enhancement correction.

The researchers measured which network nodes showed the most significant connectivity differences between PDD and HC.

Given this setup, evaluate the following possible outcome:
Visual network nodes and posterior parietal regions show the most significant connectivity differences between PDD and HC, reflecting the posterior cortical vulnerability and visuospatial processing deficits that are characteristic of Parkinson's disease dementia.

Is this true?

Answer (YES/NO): NO